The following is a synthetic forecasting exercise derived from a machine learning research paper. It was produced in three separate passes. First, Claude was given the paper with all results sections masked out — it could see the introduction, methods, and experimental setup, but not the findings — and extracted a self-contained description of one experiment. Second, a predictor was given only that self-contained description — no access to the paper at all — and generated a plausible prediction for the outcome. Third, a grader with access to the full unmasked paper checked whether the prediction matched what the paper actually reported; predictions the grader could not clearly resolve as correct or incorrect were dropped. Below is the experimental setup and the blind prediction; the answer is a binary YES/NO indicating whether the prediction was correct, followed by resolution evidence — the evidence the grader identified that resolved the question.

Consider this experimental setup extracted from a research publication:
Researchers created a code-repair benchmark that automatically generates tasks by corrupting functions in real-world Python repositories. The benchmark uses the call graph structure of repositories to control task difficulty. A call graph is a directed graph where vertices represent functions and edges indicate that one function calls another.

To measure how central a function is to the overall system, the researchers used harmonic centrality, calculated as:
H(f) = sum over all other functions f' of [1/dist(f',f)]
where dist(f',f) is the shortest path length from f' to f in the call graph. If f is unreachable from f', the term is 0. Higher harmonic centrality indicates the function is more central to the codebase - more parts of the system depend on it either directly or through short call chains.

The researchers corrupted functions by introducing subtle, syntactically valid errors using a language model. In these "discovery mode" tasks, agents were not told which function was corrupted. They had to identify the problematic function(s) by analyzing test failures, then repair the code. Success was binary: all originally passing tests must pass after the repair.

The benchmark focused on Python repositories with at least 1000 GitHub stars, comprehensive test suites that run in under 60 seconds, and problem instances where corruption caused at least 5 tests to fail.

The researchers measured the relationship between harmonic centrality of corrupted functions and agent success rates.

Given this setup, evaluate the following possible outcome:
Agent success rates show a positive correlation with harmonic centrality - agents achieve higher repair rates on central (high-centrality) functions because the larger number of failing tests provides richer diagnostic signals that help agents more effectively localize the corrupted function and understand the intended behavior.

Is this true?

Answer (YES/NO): NO